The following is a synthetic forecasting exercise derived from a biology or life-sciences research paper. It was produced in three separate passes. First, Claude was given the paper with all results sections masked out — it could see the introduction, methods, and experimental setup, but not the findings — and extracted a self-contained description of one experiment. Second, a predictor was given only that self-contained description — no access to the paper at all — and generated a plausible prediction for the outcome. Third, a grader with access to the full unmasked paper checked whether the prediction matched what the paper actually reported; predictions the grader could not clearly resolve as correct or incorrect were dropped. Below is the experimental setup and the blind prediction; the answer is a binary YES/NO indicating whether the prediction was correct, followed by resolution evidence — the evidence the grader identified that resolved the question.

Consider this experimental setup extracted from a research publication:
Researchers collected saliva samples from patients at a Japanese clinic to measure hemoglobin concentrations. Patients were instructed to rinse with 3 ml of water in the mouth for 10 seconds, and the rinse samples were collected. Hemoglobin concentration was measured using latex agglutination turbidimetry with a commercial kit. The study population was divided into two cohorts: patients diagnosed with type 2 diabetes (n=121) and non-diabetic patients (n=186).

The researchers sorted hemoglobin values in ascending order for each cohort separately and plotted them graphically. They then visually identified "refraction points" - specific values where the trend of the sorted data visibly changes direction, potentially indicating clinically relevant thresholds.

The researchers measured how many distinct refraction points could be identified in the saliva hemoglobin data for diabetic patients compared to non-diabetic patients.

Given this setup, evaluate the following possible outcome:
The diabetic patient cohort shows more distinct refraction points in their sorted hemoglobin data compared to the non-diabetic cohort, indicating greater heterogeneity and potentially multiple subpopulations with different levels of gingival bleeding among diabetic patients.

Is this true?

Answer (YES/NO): NO